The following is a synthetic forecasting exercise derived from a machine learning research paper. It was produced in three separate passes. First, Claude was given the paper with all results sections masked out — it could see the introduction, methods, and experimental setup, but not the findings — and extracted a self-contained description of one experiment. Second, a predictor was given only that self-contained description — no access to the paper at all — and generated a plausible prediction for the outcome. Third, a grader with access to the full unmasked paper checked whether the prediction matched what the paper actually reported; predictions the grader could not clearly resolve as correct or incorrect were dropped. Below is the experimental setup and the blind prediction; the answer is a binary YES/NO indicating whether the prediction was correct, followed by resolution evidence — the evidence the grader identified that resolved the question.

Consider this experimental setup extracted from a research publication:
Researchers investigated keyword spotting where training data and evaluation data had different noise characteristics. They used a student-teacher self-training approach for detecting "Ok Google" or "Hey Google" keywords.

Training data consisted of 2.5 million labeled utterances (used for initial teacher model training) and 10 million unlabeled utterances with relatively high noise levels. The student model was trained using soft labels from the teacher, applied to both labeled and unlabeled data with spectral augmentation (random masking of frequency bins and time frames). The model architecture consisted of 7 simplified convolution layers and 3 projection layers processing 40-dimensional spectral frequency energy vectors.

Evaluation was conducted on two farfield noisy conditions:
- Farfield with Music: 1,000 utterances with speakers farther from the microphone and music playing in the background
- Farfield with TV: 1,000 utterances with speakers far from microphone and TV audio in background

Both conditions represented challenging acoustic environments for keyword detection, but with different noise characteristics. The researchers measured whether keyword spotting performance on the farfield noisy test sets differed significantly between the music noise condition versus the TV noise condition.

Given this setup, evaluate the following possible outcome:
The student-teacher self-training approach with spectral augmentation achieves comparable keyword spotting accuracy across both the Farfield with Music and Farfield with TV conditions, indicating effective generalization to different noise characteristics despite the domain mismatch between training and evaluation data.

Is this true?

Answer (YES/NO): NO